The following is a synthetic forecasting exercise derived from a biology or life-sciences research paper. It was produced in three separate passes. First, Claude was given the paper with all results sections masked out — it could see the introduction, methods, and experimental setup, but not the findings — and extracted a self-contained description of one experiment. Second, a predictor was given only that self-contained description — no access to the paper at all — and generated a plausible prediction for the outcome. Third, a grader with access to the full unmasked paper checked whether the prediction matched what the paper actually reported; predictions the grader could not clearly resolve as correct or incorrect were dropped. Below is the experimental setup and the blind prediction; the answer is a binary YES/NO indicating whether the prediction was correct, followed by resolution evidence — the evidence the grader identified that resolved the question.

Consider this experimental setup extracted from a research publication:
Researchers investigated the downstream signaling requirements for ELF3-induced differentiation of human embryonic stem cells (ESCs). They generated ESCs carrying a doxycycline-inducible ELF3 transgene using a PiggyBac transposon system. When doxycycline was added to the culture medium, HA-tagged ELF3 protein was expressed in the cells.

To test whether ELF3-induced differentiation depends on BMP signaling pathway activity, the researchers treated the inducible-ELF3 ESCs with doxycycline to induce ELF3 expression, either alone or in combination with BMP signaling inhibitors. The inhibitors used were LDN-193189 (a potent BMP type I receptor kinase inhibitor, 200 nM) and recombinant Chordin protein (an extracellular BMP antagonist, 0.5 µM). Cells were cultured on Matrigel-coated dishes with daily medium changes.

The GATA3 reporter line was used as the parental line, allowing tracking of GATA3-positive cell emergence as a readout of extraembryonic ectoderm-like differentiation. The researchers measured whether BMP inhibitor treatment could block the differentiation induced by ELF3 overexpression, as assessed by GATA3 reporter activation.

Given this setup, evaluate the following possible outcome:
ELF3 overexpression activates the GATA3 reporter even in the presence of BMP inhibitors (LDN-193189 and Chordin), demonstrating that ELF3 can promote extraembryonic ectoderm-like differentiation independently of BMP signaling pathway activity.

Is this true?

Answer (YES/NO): NO